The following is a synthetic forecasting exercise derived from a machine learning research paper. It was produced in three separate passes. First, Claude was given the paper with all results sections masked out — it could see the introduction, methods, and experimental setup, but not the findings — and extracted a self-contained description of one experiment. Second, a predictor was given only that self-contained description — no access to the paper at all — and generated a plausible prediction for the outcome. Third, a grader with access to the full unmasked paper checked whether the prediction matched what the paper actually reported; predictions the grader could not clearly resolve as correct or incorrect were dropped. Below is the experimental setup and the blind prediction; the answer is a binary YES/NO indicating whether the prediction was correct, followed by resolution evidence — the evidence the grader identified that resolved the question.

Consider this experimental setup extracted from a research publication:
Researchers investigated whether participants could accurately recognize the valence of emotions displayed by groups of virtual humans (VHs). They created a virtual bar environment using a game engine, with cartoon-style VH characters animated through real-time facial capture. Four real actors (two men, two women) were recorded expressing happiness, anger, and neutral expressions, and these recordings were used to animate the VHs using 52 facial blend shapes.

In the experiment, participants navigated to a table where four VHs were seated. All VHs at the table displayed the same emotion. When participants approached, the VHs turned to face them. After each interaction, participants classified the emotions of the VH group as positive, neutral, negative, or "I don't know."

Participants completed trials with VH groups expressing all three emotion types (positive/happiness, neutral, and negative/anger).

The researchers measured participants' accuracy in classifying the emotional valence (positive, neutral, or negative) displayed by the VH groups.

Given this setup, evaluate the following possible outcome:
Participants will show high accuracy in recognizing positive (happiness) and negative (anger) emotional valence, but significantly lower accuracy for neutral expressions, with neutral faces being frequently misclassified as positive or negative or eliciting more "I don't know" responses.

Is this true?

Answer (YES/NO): NO